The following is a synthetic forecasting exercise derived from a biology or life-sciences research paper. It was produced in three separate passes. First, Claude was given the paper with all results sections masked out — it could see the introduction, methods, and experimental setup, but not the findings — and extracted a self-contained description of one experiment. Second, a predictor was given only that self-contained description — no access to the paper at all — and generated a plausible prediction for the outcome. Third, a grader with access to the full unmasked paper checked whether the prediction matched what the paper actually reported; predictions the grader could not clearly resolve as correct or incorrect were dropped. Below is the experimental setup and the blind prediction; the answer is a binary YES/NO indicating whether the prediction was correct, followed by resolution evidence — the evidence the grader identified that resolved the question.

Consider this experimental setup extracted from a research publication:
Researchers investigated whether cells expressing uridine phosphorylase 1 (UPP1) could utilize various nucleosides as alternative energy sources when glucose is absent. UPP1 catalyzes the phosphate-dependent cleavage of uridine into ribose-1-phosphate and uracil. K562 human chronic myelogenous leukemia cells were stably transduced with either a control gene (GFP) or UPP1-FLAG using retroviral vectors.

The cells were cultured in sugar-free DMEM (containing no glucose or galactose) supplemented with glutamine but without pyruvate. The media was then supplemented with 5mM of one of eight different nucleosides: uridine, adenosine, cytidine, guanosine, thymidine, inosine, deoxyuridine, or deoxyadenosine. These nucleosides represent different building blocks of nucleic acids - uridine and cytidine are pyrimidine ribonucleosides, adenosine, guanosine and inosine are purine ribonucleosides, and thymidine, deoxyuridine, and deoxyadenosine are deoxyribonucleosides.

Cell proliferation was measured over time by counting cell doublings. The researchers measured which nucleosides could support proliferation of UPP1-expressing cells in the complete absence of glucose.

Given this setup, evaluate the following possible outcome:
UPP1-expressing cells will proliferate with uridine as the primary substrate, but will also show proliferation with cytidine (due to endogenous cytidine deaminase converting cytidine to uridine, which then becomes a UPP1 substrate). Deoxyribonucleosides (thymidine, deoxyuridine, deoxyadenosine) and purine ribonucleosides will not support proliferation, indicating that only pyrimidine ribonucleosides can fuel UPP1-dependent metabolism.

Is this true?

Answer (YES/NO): NO